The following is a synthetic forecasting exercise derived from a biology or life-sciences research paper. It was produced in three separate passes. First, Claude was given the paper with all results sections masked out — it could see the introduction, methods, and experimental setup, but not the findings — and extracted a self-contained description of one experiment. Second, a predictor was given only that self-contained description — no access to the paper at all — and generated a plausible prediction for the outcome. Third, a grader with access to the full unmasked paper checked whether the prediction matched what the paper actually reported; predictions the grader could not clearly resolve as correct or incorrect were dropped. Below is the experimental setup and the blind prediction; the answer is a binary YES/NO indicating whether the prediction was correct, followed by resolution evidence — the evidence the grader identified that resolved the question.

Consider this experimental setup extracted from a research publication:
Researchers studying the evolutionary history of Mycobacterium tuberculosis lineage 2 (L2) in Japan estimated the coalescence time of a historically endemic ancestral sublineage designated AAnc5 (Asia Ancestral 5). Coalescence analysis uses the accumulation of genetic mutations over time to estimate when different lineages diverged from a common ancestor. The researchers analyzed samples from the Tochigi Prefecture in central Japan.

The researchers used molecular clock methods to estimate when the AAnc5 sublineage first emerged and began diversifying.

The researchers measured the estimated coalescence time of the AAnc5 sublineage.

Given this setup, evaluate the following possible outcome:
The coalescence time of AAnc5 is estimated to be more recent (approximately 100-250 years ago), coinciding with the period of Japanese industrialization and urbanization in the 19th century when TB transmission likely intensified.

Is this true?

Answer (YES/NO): NO